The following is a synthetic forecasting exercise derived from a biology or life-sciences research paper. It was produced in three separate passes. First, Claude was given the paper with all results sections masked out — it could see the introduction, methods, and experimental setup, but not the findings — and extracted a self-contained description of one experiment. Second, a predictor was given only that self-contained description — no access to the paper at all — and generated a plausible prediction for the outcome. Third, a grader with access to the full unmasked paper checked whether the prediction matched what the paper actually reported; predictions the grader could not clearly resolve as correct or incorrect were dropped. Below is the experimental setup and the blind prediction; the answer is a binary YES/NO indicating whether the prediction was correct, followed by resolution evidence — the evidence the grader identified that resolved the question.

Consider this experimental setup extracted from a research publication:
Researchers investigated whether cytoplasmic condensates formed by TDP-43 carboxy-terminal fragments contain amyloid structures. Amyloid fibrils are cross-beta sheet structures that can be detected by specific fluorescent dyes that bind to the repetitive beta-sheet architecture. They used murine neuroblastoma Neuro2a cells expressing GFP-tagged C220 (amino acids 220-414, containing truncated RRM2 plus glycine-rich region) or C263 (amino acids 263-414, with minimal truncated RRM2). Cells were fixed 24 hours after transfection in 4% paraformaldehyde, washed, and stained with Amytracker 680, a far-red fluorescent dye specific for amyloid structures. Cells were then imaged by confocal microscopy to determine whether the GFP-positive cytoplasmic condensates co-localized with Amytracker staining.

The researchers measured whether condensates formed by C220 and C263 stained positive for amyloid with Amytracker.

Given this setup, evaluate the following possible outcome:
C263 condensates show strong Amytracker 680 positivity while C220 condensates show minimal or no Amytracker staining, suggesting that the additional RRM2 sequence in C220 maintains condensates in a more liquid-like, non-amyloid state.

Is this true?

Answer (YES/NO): NO